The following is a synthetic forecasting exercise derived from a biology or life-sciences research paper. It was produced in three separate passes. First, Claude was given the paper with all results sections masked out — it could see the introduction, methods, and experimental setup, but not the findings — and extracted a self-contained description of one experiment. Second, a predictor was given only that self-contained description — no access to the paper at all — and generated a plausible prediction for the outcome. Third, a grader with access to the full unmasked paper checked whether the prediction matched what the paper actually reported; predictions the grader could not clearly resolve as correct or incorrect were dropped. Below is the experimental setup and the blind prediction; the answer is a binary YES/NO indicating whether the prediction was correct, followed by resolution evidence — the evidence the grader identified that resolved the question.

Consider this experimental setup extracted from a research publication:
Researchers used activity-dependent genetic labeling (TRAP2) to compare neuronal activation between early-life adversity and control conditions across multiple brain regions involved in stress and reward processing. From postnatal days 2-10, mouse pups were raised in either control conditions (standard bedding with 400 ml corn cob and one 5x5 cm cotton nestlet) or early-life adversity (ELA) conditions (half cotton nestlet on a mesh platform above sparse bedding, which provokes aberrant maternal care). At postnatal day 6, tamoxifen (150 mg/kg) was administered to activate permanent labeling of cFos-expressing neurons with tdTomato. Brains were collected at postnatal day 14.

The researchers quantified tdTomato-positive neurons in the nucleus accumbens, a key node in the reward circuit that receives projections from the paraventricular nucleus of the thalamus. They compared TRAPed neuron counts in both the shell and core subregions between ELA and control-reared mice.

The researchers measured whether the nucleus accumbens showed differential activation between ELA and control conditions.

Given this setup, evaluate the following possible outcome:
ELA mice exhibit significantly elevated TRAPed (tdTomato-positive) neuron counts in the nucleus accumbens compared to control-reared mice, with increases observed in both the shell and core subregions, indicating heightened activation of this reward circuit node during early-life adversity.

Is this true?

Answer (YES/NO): NO